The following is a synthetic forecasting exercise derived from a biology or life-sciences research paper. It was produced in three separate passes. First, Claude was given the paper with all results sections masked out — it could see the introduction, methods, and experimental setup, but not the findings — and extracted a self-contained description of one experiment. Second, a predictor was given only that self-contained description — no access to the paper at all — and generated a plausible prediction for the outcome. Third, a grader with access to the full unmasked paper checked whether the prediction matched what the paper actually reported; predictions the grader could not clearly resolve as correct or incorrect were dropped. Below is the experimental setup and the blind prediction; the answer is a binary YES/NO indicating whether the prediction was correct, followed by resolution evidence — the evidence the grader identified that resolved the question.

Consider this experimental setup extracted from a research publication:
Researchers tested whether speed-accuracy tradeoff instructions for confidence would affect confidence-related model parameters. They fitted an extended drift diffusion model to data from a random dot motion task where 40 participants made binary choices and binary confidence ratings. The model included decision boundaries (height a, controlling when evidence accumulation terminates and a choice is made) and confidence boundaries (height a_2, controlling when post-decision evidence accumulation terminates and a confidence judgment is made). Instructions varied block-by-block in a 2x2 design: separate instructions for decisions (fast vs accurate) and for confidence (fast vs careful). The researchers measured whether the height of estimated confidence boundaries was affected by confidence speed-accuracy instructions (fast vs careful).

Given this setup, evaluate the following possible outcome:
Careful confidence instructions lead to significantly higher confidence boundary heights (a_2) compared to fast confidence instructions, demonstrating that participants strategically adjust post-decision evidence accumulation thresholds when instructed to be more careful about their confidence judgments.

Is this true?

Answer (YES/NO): YES